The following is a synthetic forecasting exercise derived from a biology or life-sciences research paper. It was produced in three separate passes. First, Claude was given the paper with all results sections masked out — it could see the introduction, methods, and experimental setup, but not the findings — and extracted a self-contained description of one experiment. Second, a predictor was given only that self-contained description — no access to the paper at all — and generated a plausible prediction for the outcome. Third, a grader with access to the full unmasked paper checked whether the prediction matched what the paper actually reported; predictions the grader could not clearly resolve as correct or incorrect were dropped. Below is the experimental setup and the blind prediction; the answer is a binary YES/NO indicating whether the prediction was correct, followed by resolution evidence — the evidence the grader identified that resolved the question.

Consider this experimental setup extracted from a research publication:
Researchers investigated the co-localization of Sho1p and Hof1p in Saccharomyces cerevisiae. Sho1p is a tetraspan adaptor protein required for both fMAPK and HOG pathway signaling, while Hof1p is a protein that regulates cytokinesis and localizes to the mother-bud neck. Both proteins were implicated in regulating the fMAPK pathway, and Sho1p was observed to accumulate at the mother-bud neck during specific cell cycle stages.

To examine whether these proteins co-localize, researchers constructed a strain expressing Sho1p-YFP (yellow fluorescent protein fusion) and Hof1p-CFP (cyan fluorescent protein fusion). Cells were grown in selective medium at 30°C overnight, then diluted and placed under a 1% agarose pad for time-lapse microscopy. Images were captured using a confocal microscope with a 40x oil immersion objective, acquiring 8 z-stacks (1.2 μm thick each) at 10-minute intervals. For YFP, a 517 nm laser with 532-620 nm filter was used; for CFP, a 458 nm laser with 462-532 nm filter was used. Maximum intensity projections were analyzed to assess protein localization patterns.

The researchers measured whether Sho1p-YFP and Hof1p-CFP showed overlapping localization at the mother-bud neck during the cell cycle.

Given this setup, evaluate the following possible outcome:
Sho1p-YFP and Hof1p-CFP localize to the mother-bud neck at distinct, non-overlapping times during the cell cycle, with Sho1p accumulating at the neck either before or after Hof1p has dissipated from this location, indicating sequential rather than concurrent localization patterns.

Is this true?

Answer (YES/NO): NO